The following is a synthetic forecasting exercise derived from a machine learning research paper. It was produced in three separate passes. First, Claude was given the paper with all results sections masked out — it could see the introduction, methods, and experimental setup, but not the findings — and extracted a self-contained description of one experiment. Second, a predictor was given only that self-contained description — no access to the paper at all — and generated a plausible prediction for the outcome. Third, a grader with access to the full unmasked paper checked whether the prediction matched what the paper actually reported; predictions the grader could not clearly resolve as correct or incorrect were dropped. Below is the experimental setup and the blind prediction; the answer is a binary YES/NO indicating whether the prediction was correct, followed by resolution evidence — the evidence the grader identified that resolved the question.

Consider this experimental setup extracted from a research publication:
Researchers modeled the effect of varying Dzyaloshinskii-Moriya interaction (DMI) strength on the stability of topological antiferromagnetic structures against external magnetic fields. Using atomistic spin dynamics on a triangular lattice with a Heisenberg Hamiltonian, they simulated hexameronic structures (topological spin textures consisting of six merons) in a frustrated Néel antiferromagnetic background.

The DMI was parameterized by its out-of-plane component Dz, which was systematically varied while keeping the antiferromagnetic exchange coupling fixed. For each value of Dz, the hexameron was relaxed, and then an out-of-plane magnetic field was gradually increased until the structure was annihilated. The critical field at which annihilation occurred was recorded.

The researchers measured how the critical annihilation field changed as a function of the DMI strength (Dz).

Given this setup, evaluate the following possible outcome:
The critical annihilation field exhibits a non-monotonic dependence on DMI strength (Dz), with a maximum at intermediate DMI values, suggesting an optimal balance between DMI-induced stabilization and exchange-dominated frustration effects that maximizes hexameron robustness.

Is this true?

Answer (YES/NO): NO